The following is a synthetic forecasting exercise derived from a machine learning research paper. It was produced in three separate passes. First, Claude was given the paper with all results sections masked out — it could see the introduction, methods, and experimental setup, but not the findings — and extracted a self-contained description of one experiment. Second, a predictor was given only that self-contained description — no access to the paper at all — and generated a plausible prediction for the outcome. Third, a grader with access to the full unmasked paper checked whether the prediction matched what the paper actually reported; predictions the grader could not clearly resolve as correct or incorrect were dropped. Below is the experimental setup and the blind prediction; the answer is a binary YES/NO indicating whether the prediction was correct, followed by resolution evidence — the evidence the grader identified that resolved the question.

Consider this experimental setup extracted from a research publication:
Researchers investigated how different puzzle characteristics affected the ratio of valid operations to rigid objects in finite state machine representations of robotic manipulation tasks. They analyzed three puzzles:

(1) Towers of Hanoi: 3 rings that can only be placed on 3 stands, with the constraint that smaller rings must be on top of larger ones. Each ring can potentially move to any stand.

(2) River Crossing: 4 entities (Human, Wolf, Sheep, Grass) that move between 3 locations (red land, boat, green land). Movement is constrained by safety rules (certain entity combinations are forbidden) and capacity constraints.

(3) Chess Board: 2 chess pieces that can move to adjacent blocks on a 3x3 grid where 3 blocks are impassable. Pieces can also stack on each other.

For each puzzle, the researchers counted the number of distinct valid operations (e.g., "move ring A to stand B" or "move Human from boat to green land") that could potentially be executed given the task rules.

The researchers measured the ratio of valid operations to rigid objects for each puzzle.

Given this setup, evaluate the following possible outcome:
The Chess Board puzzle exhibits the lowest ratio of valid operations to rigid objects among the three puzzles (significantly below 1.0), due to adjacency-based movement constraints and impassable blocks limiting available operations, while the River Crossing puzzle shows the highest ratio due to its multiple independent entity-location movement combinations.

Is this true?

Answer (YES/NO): NO